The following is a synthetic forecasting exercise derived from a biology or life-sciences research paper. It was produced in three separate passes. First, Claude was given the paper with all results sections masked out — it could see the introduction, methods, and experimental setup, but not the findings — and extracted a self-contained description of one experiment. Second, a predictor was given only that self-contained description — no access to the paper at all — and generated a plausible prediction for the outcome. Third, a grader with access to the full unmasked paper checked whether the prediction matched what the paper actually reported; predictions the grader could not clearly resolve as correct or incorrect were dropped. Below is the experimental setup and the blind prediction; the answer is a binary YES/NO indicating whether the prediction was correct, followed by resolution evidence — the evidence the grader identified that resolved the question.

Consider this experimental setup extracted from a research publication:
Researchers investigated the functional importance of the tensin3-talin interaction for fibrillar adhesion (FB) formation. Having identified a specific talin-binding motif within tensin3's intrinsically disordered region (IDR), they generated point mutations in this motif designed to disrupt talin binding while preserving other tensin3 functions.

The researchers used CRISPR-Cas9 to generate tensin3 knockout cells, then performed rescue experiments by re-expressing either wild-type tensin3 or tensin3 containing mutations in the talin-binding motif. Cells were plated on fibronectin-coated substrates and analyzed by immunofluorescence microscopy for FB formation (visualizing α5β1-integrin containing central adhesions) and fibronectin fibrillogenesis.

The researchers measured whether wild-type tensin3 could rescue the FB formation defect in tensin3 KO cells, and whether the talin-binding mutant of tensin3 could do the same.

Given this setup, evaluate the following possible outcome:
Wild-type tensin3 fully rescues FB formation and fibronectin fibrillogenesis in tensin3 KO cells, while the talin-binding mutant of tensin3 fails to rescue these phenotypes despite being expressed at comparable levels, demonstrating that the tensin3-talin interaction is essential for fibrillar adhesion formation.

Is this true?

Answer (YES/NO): YES